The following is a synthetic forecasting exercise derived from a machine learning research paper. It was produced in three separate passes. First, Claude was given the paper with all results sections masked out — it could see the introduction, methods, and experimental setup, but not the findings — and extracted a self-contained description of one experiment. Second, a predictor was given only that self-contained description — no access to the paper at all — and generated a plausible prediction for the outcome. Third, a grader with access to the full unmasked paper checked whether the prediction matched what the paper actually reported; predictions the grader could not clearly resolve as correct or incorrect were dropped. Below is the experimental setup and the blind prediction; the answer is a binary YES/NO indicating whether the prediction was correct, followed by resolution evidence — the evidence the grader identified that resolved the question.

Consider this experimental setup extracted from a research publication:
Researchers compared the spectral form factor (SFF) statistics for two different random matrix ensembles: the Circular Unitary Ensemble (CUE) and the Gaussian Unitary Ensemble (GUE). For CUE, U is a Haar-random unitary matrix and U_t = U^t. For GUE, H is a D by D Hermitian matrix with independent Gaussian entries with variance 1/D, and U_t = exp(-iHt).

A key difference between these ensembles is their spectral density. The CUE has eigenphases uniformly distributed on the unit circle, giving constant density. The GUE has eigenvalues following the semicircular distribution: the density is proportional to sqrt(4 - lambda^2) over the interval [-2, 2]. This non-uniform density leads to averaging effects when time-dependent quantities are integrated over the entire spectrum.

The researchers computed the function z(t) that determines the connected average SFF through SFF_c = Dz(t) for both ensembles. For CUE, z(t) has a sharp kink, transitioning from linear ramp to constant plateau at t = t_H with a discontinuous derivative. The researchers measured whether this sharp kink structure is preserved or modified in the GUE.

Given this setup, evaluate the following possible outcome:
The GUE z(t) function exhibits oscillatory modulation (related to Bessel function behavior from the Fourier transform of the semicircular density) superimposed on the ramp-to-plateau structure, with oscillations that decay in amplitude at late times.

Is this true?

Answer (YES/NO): NO